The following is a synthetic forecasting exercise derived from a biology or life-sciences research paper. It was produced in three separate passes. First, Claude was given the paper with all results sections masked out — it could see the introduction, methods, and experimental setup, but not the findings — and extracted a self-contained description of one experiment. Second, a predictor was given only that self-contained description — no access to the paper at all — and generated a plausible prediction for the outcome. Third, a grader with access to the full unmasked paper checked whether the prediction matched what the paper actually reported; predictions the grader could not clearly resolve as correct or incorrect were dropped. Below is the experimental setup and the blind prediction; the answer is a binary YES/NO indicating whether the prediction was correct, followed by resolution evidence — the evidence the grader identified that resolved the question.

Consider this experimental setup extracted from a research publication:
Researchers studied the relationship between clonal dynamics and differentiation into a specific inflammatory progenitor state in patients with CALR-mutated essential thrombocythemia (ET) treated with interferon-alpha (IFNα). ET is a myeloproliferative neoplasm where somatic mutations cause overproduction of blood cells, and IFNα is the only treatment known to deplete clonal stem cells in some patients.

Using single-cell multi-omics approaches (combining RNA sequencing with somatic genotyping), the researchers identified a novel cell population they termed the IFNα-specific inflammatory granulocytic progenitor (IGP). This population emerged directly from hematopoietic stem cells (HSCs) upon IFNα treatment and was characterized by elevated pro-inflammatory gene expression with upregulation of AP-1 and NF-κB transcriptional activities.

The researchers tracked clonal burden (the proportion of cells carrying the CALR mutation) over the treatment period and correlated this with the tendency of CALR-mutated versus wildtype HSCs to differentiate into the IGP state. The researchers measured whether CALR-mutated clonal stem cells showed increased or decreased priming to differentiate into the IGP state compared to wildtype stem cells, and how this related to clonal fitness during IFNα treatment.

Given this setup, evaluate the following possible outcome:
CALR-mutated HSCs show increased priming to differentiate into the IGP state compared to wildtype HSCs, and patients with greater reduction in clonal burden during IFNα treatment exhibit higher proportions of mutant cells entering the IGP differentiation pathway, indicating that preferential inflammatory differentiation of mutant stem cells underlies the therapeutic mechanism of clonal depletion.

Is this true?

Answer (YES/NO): NO